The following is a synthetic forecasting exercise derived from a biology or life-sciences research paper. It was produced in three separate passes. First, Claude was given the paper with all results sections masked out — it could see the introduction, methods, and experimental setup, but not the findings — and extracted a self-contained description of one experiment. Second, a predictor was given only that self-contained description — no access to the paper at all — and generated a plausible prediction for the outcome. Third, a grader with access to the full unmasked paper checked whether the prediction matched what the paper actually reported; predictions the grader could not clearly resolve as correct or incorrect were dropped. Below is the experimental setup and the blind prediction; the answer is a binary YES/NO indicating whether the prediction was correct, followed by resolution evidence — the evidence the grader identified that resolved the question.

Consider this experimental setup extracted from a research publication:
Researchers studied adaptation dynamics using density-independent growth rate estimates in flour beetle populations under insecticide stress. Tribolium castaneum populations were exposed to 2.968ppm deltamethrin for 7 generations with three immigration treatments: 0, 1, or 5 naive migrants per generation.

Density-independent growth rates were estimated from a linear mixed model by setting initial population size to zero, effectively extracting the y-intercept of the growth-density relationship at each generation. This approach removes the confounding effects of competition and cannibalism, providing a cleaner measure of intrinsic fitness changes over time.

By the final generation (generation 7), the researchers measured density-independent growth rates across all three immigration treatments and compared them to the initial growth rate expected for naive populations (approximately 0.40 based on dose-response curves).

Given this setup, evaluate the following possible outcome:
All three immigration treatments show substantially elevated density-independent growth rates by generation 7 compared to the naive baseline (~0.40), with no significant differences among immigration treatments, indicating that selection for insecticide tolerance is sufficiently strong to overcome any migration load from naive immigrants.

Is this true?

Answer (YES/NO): YES